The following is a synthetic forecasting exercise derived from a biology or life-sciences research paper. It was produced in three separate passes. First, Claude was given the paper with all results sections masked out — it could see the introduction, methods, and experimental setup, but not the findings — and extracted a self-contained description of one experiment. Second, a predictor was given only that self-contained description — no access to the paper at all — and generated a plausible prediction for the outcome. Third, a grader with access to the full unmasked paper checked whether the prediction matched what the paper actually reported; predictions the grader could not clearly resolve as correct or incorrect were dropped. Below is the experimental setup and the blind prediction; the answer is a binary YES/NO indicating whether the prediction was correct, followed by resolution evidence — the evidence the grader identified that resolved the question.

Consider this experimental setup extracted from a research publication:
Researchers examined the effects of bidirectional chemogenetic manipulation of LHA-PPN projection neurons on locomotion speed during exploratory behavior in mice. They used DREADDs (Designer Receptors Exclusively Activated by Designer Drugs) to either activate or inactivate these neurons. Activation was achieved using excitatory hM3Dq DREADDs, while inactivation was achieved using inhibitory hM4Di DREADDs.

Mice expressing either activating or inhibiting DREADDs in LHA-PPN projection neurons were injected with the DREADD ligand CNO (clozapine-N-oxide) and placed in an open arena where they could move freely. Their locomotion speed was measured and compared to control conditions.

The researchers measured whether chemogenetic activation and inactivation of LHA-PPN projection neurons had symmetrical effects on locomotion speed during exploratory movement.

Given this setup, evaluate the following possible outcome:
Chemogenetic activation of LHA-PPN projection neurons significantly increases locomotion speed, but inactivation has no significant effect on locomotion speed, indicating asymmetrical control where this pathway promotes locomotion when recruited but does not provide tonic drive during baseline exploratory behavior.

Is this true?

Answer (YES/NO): YES